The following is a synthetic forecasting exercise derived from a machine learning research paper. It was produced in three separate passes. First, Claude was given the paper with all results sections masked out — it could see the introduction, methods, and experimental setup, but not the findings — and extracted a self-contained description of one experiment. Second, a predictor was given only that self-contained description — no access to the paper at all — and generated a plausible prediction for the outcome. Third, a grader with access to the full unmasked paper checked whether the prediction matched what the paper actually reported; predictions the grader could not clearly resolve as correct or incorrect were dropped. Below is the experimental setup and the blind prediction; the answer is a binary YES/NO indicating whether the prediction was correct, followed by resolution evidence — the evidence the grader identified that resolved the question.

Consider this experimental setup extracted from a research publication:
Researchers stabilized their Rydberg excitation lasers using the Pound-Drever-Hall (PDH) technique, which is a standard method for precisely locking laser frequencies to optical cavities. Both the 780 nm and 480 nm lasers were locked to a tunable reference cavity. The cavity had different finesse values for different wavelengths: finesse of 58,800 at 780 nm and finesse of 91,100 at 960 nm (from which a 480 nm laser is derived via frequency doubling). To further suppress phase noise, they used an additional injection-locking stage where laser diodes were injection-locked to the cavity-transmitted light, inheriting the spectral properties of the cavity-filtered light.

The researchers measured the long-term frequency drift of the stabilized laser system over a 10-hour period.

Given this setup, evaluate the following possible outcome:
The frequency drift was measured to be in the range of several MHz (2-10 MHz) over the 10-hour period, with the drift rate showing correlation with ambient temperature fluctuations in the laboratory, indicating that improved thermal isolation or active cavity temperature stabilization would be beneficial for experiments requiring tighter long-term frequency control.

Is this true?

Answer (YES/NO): NO